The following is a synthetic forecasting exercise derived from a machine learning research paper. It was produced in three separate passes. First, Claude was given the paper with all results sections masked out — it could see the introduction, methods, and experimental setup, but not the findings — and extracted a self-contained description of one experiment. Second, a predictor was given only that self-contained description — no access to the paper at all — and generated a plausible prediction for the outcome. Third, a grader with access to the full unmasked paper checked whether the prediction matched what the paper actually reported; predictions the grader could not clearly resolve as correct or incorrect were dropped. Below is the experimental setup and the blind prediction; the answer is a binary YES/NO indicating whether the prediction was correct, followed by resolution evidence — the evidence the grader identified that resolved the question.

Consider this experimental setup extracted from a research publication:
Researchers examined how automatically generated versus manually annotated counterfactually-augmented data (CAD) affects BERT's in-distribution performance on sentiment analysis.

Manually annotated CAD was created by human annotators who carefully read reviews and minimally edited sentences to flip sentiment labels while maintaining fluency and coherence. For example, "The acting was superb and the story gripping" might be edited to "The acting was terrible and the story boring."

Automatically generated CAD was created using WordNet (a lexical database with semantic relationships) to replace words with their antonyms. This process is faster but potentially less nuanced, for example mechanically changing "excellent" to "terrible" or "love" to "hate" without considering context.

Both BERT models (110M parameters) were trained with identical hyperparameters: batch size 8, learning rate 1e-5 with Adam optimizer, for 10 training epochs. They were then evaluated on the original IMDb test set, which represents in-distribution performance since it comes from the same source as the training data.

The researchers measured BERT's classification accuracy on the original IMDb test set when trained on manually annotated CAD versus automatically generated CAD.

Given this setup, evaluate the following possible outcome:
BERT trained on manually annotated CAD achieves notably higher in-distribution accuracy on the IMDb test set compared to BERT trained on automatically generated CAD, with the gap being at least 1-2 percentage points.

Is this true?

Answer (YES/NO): YES